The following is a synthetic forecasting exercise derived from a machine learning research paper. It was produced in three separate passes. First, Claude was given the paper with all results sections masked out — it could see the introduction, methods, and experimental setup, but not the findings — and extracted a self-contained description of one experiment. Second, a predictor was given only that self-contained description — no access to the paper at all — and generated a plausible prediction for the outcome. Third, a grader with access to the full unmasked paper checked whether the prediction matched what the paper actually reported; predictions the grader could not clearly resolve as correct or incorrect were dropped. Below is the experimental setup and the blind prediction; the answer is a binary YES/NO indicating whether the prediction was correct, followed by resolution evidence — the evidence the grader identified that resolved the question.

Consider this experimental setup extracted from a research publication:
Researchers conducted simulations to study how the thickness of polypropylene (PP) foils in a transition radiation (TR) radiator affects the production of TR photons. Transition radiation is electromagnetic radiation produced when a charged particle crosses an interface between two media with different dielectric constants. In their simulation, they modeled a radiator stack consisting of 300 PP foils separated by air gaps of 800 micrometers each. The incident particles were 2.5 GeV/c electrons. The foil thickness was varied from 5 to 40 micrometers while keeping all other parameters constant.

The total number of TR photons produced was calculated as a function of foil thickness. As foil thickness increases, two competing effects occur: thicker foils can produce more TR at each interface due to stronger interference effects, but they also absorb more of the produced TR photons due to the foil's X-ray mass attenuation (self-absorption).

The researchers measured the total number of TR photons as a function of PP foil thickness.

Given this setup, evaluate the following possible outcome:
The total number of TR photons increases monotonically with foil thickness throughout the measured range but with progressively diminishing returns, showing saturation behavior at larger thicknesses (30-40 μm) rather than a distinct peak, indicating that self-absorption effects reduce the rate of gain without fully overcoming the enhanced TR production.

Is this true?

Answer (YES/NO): NO